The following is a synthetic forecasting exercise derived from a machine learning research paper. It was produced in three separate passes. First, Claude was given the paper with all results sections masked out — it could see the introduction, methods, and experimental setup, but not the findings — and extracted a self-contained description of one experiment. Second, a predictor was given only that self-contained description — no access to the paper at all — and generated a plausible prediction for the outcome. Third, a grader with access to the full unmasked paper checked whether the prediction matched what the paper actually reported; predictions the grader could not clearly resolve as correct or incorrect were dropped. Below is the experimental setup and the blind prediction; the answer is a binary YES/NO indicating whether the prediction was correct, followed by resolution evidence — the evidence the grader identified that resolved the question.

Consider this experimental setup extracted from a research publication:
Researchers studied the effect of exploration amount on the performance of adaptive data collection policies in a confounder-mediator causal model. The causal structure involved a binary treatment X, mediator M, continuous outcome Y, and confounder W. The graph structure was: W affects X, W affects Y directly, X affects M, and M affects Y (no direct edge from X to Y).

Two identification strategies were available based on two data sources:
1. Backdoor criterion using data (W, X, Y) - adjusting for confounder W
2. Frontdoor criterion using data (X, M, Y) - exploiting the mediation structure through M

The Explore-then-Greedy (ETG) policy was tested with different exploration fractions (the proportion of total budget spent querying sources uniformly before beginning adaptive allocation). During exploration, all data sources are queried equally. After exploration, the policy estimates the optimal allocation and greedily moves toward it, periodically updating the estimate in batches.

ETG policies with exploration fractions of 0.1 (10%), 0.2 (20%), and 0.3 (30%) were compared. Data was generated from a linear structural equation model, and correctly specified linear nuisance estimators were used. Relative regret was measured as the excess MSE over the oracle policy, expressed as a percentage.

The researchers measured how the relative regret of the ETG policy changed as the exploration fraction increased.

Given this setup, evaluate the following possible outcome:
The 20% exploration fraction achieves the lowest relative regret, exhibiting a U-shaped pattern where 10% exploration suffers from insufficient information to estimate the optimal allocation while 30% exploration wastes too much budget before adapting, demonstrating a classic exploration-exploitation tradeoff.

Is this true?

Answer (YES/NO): NO